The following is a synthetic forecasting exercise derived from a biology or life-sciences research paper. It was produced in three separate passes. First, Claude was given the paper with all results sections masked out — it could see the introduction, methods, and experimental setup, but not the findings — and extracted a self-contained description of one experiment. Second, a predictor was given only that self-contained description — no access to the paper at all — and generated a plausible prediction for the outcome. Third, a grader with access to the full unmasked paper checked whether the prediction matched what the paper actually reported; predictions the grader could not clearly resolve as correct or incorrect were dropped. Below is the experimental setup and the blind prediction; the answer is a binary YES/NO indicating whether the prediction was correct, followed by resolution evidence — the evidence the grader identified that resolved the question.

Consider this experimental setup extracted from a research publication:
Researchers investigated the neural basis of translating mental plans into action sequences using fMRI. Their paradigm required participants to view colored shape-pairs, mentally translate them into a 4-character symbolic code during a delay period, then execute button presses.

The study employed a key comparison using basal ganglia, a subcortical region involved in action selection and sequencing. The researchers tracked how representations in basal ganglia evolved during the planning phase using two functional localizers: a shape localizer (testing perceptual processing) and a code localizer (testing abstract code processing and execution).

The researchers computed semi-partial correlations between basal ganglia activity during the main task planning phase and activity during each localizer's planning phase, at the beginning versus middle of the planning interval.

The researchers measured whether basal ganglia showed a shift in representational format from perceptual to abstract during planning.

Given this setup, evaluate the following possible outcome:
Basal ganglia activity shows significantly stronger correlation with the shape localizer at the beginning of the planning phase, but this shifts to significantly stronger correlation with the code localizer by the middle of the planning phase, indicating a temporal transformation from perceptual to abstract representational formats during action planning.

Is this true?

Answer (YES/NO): NO